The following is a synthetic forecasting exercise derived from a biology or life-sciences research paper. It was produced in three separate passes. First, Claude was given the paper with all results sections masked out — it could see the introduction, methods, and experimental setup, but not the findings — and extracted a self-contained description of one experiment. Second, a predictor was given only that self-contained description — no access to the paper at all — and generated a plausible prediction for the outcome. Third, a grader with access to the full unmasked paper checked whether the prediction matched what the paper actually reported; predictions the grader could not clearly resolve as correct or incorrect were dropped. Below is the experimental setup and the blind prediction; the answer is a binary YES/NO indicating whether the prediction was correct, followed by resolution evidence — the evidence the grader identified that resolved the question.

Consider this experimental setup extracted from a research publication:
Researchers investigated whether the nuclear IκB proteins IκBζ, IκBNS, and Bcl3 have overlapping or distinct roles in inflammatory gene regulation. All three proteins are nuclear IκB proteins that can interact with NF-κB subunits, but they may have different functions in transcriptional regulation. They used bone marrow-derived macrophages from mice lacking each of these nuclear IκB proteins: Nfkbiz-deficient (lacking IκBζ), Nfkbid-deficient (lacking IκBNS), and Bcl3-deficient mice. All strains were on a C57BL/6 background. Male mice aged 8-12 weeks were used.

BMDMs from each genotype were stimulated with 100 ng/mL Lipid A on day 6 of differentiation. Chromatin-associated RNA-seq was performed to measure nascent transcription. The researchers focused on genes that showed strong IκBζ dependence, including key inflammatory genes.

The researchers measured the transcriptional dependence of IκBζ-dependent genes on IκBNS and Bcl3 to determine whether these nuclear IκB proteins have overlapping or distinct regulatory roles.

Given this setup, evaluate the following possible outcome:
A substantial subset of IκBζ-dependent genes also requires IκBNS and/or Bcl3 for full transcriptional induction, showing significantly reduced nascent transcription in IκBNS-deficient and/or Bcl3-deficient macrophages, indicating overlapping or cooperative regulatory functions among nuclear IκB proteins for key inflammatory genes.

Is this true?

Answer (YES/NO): NO